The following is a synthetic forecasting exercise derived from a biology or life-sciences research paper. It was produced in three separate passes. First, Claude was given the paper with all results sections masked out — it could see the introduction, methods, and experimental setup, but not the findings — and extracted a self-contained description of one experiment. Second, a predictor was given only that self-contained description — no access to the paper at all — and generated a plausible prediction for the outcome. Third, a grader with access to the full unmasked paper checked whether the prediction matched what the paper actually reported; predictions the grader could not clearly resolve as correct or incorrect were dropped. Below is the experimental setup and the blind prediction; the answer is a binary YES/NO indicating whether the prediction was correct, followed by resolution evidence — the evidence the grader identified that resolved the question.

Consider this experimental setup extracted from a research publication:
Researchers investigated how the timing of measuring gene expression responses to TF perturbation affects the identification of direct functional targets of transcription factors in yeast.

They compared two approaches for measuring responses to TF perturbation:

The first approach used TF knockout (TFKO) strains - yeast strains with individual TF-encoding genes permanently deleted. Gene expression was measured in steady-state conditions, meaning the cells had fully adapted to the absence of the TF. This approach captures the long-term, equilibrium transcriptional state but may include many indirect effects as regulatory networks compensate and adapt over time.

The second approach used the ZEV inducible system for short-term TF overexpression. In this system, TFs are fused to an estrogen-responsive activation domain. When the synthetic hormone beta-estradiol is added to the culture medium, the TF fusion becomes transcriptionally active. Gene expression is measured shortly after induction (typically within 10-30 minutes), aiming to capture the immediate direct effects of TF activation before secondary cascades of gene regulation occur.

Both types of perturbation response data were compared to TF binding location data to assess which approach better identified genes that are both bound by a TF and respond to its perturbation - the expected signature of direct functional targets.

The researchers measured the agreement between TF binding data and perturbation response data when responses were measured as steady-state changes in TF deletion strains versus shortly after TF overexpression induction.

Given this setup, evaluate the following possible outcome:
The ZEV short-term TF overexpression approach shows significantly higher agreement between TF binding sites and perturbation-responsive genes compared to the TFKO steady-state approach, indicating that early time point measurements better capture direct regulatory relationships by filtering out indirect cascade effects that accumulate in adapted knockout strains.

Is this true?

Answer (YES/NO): YES